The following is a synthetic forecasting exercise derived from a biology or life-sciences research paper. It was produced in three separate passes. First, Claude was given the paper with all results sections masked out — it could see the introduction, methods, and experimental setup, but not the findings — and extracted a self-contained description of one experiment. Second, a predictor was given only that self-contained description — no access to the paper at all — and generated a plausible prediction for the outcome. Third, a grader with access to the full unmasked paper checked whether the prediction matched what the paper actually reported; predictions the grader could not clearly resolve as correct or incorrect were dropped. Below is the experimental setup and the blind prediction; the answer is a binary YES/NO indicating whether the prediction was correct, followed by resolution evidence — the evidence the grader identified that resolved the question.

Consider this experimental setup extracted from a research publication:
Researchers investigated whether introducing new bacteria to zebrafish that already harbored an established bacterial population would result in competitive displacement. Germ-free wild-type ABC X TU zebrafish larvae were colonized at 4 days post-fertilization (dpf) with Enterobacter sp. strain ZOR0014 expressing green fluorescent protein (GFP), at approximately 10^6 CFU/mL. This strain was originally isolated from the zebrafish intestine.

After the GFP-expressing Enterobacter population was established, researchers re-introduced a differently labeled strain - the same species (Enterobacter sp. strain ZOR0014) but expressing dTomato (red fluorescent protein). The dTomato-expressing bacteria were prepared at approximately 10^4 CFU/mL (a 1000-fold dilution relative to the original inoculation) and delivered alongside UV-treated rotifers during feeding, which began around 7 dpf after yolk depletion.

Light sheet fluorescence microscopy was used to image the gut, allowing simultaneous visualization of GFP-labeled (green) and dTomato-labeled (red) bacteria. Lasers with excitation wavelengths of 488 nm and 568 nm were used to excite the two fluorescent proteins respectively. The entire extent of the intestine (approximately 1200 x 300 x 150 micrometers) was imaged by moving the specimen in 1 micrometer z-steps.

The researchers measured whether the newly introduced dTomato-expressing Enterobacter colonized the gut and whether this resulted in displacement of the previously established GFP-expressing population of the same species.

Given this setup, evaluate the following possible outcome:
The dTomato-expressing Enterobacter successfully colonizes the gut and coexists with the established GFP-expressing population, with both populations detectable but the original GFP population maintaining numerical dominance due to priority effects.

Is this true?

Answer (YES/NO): NO